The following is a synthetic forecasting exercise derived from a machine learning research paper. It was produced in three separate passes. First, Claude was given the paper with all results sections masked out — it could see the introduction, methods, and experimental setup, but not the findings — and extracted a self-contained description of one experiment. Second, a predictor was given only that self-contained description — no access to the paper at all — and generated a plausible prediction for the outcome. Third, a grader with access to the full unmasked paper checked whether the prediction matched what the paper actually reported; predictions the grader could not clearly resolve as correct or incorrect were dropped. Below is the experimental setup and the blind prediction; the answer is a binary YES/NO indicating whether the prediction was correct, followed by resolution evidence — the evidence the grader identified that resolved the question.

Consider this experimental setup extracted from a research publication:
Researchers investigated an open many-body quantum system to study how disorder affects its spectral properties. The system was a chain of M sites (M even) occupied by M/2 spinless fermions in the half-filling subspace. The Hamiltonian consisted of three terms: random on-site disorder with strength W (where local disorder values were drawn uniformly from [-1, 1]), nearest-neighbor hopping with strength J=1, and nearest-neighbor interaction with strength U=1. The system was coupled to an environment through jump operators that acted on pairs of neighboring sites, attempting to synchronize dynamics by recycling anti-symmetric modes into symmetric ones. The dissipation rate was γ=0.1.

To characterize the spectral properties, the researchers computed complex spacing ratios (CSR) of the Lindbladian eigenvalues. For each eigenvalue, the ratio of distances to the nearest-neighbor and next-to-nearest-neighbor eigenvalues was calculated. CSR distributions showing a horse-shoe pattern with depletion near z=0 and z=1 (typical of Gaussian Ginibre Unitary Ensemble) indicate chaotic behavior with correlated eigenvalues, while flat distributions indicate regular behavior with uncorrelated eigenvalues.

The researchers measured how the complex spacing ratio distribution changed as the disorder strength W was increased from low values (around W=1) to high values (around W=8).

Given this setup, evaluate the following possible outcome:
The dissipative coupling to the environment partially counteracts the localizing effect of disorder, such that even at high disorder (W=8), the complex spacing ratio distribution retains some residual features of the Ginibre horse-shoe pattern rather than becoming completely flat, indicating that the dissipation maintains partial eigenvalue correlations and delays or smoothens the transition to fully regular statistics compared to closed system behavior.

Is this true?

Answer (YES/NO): NO